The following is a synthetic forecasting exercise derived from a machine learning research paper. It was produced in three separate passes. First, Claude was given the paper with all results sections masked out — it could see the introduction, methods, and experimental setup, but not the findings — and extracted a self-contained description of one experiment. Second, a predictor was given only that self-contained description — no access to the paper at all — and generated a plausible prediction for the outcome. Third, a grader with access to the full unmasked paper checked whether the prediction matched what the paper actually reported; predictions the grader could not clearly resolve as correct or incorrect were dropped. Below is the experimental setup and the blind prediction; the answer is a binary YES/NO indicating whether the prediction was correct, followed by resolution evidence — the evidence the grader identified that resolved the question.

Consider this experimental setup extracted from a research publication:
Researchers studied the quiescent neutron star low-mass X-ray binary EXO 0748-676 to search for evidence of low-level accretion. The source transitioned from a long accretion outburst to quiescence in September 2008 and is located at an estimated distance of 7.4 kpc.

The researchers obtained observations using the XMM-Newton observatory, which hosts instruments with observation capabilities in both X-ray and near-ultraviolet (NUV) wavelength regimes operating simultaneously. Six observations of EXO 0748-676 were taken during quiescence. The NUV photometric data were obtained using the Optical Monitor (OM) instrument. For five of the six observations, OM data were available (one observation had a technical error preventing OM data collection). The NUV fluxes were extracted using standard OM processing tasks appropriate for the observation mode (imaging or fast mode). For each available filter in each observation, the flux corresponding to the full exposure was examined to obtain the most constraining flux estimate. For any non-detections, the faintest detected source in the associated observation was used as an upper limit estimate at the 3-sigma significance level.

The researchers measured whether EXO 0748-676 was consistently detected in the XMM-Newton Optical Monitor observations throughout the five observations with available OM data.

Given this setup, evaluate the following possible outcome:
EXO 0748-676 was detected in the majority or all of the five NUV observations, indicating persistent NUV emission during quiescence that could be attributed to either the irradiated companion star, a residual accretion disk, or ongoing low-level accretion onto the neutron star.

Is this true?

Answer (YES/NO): NO